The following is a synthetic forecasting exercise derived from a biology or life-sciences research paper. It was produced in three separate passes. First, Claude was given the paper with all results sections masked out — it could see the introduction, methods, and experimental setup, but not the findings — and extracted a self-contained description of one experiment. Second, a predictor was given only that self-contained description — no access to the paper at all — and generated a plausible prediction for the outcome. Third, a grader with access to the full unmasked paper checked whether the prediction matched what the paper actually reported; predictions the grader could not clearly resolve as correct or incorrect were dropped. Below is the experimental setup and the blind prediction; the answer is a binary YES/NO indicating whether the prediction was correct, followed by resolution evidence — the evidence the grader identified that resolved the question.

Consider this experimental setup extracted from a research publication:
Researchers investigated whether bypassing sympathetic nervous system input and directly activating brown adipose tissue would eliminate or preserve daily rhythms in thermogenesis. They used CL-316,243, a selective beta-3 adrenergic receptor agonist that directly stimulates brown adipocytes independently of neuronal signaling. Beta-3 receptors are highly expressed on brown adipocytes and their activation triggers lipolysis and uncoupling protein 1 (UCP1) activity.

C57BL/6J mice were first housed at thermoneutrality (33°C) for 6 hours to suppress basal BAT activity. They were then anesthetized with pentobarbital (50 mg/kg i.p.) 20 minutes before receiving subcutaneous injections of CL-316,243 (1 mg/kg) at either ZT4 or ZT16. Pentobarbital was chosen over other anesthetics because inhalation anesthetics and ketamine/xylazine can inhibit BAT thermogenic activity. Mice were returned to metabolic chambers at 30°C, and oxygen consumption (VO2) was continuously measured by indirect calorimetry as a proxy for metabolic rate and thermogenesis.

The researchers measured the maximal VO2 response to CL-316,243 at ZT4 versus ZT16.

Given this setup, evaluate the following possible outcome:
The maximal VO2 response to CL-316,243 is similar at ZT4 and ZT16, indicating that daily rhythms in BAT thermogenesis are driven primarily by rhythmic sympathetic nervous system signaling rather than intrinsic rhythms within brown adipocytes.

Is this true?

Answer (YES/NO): YES